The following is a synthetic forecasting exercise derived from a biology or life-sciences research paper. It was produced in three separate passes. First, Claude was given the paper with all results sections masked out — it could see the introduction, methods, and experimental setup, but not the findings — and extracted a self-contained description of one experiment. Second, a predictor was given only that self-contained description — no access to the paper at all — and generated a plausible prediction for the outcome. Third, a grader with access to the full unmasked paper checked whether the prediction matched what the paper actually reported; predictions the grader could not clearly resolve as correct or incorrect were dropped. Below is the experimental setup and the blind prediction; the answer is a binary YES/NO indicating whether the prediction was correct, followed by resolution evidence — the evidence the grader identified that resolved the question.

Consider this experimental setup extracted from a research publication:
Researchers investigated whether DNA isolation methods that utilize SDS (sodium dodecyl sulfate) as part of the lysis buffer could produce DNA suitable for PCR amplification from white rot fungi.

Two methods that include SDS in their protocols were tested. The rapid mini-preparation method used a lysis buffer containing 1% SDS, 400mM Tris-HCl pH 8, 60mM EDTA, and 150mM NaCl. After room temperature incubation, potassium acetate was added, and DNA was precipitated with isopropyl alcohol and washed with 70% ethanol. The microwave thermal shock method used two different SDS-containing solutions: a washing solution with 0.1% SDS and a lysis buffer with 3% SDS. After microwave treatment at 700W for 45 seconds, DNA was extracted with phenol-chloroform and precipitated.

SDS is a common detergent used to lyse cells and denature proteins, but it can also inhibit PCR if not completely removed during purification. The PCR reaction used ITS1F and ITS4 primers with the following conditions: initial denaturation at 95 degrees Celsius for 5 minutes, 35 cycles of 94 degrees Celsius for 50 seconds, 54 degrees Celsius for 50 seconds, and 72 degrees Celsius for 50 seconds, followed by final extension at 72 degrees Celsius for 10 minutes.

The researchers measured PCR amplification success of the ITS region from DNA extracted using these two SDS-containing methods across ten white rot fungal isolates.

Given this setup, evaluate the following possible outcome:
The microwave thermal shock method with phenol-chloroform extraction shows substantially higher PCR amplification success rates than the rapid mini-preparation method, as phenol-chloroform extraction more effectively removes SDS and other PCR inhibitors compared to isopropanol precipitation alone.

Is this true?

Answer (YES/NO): NO